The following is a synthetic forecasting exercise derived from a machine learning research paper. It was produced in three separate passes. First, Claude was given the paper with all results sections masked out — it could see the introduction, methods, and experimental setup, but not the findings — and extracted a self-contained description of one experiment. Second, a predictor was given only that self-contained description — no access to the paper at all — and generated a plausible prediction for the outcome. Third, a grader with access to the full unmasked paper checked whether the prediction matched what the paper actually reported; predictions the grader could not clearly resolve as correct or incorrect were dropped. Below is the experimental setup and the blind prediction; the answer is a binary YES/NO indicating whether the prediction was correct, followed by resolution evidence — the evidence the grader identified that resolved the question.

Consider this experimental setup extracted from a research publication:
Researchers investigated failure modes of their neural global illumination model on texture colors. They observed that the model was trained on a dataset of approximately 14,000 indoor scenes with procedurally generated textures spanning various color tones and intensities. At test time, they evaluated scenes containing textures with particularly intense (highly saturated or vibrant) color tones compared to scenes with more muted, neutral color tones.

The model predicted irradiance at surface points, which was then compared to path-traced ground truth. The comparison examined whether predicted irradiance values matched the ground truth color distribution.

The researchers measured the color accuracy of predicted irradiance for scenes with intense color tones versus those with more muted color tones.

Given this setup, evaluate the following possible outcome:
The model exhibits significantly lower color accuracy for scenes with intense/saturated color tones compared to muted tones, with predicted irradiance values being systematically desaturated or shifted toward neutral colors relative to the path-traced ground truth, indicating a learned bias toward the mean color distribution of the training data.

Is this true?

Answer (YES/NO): NO